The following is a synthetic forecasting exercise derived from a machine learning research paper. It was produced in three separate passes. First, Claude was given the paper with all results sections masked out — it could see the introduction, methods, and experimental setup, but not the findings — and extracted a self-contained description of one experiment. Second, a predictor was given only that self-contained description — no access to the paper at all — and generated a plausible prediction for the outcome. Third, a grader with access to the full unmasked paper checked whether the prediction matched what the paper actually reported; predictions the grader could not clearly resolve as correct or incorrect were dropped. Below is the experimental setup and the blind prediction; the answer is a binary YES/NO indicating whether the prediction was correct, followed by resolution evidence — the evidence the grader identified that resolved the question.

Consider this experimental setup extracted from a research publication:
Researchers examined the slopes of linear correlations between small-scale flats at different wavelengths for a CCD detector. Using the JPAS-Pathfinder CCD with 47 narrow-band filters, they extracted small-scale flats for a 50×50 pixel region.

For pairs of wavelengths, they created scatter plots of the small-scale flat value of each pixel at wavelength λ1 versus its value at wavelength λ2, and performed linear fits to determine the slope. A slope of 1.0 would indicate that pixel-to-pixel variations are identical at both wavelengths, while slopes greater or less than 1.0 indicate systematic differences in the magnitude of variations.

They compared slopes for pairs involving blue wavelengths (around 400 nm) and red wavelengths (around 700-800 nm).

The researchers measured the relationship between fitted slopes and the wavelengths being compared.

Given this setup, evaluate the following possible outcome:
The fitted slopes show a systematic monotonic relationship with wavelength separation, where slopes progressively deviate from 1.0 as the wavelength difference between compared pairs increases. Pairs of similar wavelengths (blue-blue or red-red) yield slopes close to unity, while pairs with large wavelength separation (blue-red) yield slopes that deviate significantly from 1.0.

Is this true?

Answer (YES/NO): YES